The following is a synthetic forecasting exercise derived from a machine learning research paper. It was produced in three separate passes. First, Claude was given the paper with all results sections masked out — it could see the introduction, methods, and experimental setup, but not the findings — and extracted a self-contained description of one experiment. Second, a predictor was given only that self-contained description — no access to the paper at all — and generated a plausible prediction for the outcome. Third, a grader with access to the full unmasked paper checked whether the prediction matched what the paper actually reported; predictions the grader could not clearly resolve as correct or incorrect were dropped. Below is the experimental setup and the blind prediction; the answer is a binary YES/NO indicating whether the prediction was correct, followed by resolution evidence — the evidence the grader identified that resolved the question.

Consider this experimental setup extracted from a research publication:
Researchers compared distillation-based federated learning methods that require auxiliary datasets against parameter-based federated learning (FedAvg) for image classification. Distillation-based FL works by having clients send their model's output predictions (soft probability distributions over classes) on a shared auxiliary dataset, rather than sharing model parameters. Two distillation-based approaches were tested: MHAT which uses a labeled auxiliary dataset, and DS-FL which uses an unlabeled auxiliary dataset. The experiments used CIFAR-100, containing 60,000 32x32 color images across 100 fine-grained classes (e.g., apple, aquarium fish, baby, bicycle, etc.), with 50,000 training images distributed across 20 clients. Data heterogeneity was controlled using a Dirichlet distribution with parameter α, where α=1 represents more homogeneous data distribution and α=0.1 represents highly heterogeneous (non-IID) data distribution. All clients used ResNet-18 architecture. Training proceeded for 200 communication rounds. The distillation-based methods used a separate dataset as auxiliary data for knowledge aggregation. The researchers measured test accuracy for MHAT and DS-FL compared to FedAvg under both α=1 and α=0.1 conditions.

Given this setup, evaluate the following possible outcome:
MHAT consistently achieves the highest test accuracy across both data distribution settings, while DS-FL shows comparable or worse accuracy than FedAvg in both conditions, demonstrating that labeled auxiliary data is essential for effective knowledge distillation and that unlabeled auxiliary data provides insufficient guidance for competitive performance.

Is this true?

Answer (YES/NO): NO